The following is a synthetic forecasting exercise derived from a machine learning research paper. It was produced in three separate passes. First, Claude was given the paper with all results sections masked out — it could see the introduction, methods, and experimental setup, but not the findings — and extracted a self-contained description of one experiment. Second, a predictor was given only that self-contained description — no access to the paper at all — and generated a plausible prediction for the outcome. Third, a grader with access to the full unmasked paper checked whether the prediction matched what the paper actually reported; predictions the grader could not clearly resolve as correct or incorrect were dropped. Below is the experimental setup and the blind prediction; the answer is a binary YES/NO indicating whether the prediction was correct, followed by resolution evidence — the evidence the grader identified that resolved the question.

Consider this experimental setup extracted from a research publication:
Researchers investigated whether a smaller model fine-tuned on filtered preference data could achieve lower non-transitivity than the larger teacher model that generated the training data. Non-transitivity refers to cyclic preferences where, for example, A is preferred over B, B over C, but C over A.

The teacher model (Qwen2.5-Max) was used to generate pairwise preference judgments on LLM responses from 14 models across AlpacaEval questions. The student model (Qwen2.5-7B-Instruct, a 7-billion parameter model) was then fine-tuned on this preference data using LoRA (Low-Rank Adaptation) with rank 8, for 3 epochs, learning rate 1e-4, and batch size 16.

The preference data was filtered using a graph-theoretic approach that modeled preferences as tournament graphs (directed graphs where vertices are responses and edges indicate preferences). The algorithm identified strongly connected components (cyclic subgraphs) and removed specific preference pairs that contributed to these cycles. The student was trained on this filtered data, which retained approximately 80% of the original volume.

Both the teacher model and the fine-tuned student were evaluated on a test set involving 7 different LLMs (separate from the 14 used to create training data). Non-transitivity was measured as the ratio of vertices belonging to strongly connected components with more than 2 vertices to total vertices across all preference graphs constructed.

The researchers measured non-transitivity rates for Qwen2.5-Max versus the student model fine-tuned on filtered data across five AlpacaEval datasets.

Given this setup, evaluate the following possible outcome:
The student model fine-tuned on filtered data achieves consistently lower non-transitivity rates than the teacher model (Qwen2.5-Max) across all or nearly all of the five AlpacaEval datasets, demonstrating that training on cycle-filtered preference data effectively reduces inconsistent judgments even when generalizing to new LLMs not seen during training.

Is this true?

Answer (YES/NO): YES